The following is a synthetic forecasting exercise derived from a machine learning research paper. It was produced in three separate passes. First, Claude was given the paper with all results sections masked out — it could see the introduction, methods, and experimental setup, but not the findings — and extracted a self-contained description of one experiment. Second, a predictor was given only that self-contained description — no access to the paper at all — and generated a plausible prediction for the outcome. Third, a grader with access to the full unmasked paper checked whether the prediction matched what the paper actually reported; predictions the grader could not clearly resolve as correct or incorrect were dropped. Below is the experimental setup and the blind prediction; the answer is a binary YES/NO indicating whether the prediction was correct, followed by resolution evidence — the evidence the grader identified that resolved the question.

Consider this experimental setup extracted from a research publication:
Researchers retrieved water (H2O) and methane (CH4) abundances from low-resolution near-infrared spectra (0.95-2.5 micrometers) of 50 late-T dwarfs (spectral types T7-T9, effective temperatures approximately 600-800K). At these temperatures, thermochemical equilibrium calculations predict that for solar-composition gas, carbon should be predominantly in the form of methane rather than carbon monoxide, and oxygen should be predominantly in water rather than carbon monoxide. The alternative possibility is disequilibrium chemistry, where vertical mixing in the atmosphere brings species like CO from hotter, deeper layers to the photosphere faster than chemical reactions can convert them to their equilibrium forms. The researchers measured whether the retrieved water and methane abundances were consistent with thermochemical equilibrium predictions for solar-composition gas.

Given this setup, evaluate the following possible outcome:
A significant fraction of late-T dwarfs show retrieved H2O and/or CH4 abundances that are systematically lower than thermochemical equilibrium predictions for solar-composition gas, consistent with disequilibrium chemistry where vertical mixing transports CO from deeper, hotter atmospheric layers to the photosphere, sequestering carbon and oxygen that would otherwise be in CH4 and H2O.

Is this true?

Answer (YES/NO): NO